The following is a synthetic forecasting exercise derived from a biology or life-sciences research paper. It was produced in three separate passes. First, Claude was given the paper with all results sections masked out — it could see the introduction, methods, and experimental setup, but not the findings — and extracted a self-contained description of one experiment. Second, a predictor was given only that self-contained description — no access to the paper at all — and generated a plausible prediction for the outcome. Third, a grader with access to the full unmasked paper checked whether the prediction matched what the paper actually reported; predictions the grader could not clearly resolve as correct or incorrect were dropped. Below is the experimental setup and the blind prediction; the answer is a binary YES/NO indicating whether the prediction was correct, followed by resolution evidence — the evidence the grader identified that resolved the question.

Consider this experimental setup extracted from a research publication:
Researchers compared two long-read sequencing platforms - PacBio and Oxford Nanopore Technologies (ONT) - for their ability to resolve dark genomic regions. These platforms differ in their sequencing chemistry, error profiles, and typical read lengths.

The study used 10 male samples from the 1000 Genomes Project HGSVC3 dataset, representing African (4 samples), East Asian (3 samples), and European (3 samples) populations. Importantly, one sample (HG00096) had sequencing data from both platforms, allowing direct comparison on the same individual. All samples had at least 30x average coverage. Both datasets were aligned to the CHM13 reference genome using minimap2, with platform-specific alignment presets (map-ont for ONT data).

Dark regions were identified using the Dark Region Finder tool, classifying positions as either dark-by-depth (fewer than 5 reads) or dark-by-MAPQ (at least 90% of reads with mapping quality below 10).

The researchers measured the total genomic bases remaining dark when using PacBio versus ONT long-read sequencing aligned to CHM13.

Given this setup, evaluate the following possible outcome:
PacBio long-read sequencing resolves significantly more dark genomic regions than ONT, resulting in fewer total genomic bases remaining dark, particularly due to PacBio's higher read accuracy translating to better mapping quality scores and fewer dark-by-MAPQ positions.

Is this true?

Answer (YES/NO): NO